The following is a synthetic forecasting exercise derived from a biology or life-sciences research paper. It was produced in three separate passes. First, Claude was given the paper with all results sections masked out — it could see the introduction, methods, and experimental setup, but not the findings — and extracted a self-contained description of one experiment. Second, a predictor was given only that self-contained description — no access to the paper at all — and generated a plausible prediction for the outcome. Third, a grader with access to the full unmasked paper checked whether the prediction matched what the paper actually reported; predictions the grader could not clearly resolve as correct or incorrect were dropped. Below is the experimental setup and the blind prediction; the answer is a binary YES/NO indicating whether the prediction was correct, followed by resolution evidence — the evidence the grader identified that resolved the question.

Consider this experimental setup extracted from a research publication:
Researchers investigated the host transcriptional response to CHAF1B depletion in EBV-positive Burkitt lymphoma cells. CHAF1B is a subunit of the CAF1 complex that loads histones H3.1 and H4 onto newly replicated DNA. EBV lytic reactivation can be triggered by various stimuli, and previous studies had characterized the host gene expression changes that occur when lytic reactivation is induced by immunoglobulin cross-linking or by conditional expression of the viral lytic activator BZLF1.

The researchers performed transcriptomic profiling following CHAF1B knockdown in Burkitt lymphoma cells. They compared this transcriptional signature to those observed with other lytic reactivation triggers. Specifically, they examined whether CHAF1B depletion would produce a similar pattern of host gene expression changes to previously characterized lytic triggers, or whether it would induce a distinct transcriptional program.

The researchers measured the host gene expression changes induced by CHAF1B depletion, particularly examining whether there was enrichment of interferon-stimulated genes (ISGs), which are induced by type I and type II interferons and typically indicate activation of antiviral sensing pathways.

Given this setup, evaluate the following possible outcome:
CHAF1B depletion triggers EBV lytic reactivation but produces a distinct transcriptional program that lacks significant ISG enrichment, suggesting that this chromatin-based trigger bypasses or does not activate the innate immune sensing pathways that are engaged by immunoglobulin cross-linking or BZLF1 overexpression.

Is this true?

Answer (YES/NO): NO